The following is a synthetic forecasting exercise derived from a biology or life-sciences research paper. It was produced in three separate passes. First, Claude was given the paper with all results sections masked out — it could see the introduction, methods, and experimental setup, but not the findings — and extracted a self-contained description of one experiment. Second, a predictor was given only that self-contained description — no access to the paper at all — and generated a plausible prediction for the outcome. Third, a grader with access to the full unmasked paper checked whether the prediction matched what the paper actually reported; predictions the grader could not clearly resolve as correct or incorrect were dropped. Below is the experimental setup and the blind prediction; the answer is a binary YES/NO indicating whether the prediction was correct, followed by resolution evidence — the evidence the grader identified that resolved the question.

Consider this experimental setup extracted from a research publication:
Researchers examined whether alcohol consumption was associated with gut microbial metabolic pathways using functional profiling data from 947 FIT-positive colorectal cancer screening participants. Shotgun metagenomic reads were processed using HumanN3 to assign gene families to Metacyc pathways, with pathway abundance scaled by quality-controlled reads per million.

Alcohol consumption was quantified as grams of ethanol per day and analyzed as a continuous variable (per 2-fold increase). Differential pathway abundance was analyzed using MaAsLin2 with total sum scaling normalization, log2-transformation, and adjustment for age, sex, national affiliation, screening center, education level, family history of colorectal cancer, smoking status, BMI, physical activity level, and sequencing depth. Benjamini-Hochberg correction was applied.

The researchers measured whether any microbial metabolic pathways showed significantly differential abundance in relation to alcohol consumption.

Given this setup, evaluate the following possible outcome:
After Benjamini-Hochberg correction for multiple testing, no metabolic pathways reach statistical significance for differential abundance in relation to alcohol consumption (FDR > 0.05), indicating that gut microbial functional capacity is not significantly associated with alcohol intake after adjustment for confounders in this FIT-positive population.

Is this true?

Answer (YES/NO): NO